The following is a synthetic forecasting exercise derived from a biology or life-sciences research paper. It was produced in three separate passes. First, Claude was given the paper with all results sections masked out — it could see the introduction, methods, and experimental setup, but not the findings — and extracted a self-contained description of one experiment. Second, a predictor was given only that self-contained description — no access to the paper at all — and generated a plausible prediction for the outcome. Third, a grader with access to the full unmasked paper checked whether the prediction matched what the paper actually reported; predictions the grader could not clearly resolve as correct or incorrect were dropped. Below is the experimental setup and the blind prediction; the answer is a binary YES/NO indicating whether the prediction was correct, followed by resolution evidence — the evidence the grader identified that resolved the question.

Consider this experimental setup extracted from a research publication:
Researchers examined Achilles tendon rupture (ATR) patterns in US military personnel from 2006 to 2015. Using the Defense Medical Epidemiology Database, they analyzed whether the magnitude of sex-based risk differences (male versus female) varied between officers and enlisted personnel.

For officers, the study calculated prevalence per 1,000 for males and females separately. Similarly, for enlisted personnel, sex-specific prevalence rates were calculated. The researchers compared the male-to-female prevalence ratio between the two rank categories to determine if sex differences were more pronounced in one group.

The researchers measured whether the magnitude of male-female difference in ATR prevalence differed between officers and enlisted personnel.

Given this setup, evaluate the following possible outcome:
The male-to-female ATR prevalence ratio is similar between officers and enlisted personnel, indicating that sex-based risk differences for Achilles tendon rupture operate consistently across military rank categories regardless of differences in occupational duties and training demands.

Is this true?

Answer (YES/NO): NO